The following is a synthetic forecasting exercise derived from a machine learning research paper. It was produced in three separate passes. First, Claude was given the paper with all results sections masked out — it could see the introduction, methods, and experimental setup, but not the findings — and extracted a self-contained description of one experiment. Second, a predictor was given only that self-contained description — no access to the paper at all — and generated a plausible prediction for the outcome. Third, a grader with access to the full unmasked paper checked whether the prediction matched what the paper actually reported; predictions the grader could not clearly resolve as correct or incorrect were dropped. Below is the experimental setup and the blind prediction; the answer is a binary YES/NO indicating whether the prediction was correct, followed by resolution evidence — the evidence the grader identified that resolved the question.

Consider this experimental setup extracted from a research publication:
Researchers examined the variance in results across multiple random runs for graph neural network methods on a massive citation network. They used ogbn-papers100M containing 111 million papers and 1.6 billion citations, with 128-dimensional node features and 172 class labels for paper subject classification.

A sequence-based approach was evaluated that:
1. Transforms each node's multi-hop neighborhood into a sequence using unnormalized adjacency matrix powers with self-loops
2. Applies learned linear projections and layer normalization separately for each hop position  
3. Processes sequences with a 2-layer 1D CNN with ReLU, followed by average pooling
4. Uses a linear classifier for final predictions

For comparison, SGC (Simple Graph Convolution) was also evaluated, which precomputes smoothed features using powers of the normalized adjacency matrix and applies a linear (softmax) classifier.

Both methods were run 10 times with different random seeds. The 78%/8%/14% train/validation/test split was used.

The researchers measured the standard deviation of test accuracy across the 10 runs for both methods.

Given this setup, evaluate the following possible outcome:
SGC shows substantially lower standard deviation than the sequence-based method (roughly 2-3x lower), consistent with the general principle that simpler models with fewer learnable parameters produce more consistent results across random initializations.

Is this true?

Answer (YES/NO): NO